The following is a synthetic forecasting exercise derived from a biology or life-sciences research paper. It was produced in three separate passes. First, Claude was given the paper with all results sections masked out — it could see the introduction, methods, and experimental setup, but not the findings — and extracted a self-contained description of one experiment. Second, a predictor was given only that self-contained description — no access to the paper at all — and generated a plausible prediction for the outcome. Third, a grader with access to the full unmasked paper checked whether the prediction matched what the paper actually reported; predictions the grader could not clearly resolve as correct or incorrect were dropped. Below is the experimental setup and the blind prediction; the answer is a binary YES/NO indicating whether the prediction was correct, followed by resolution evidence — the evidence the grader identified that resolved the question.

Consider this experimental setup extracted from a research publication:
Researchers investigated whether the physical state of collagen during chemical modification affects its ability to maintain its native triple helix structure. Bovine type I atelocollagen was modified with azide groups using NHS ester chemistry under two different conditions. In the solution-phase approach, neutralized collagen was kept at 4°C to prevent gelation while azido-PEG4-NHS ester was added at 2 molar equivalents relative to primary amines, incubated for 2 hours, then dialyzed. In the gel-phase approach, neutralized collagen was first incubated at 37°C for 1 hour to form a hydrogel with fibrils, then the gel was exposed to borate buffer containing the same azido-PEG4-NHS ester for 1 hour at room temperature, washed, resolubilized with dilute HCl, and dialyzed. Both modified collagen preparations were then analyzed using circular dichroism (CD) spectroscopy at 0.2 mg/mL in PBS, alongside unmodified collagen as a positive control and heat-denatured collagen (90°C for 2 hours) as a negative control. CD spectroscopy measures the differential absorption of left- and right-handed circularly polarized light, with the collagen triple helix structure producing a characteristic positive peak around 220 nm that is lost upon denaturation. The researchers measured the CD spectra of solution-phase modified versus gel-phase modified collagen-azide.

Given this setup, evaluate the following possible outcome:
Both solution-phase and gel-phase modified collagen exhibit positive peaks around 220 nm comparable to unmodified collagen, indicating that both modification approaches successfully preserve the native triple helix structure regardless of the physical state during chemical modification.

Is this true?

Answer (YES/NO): YES